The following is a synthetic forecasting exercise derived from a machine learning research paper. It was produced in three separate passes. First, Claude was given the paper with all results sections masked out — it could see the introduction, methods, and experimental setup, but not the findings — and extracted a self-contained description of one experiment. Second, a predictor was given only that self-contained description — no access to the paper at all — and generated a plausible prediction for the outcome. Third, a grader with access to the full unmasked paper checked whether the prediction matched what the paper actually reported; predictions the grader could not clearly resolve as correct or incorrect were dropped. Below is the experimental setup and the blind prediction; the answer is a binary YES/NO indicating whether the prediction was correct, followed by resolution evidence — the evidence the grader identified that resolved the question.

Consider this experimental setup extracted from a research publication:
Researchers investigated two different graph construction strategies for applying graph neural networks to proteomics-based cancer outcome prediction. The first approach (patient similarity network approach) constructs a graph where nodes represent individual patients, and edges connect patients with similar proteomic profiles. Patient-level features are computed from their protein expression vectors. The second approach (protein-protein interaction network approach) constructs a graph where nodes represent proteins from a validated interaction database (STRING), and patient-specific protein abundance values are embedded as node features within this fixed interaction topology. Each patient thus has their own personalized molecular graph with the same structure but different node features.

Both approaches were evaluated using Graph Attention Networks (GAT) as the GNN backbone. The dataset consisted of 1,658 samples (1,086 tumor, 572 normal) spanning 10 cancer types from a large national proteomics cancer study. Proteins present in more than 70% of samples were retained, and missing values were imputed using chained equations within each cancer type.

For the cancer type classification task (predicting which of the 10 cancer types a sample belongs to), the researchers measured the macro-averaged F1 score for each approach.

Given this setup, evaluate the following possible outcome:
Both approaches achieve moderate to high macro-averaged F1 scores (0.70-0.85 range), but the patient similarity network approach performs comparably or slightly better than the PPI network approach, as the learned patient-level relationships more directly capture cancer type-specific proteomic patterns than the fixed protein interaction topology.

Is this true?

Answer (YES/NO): NO